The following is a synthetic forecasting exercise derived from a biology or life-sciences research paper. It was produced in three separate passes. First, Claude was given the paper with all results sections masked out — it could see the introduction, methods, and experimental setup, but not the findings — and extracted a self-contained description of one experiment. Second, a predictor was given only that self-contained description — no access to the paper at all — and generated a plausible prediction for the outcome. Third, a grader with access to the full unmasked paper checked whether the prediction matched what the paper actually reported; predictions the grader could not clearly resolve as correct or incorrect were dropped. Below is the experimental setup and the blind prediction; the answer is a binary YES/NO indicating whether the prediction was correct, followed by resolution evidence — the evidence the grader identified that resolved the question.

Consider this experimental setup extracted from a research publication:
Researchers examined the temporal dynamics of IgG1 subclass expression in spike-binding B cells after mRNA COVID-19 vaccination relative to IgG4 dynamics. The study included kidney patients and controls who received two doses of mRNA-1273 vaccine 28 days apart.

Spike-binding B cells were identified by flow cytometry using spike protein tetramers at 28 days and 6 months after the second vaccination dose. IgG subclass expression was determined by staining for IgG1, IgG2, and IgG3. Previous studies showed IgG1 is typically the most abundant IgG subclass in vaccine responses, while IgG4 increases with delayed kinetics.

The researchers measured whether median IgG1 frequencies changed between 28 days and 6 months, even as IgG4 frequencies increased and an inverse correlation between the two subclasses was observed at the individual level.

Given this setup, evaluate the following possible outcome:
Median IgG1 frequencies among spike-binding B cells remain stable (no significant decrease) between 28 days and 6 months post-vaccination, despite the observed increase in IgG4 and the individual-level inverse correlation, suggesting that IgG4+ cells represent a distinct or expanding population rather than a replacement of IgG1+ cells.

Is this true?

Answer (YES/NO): YES